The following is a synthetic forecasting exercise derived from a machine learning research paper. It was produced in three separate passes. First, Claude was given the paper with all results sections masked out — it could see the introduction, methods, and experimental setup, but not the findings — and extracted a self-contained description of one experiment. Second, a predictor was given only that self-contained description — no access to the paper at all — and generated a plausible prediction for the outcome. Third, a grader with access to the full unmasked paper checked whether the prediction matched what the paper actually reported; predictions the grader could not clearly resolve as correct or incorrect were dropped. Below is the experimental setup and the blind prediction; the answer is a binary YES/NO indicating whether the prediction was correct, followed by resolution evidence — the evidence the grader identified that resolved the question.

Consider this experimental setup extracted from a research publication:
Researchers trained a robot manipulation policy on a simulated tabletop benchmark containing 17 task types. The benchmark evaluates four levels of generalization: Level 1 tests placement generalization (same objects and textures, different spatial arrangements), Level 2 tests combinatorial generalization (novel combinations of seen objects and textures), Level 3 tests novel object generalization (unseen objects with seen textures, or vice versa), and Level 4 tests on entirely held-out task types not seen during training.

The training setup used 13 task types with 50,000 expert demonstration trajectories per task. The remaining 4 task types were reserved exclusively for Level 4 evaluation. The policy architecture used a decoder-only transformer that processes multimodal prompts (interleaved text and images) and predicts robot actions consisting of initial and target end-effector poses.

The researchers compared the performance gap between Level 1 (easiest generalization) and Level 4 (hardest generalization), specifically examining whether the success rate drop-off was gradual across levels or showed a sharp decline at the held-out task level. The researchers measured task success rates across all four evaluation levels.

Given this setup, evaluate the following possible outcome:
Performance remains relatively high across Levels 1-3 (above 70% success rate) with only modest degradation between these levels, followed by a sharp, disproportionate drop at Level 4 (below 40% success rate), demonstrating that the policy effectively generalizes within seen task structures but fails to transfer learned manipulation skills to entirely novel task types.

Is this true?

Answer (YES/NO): NO